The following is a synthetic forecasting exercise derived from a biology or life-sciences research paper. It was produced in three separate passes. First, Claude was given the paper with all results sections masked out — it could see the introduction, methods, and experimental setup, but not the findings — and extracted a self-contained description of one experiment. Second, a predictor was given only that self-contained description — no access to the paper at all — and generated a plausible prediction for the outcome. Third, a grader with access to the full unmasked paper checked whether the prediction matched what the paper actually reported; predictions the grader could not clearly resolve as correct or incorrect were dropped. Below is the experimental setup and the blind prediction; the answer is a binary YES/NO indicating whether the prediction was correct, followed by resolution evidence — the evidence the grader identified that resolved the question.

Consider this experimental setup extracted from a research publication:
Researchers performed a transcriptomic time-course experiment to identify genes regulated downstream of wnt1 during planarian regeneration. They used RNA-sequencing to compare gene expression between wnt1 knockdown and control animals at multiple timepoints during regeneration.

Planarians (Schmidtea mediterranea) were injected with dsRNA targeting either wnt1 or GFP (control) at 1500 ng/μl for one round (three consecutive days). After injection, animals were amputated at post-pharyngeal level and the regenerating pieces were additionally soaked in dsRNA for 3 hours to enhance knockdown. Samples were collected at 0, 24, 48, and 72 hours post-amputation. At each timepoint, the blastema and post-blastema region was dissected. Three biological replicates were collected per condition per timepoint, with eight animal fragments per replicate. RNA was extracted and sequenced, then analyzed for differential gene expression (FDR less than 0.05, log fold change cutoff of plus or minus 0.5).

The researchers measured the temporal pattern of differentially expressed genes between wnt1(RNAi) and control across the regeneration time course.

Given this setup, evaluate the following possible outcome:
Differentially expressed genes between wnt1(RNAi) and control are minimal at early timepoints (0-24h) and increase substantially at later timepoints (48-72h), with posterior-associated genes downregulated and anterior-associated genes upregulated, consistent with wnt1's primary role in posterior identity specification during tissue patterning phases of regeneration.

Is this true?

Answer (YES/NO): NO